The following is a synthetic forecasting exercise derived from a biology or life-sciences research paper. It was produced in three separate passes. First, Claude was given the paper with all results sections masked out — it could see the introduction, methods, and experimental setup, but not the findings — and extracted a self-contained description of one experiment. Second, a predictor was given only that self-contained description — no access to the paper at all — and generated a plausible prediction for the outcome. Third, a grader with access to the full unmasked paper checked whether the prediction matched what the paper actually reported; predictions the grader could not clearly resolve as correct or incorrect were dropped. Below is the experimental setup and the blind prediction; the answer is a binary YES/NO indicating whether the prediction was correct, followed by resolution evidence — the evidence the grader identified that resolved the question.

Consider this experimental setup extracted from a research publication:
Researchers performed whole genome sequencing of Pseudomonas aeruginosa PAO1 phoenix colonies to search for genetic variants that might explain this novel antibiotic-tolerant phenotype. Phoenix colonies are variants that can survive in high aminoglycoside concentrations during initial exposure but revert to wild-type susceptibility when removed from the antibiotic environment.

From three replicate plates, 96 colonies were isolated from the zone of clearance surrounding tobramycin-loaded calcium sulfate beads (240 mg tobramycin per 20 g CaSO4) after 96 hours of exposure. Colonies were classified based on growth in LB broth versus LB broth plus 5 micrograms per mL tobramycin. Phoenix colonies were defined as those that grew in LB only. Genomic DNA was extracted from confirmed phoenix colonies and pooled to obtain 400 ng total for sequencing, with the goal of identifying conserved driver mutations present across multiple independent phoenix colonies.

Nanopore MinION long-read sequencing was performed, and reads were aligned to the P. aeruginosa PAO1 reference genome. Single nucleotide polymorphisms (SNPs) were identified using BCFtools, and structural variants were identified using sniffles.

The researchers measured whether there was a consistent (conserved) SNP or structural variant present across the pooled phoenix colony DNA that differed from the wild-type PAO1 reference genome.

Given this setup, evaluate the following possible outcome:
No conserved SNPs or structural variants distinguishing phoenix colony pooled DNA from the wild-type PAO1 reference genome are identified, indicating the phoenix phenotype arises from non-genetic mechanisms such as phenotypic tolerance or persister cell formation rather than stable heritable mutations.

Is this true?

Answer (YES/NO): NO